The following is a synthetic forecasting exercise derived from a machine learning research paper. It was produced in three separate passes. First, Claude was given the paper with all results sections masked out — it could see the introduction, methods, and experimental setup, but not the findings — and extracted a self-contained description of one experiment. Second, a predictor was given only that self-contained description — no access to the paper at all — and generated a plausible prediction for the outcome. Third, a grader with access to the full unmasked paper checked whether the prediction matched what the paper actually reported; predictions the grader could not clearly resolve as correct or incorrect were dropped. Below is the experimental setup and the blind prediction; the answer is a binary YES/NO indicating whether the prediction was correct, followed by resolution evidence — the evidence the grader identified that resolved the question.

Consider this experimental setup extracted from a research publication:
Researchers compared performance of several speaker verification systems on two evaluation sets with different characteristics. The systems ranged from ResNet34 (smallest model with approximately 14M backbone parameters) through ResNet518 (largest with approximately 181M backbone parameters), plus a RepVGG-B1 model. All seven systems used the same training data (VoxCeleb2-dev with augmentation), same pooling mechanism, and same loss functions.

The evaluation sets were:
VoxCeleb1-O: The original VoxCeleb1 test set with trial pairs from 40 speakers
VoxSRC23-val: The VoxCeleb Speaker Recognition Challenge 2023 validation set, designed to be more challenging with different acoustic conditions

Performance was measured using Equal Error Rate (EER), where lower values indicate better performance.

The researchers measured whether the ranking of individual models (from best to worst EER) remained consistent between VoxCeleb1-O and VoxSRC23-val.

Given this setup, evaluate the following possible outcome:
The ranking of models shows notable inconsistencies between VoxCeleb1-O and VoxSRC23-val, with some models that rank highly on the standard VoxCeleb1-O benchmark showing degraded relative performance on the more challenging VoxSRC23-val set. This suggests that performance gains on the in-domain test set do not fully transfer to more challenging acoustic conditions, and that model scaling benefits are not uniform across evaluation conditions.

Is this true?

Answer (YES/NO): YES